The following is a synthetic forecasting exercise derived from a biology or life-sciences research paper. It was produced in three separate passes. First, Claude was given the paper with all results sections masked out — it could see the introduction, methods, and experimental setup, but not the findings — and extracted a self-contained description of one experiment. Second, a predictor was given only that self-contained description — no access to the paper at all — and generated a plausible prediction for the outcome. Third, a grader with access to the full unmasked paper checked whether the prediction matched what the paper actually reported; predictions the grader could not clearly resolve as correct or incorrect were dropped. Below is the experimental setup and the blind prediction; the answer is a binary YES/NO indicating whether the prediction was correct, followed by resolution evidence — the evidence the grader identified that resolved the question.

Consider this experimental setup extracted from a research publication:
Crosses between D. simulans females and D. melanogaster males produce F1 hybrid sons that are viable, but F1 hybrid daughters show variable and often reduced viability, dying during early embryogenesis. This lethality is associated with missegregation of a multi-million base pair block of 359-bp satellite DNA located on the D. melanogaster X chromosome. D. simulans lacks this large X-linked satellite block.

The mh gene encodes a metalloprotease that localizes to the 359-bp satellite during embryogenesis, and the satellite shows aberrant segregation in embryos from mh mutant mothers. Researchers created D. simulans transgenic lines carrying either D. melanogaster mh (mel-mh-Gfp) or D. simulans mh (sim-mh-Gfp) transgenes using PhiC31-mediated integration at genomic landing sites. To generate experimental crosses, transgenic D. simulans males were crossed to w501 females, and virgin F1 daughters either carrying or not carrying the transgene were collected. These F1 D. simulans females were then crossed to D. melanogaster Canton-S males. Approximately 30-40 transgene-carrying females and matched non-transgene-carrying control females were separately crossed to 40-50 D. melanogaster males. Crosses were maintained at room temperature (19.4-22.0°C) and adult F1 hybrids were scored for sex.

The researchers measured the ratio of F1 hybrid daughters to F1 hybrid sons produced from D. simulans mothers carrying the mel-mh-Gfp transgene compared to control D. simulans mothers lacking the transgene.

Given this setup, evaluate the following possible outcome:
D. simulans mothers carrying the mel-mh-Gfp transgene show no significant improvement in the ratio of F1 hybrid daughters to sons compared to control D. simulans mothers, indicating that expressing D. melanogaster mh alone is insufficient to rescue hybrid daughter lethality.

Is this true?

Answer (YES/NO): YES